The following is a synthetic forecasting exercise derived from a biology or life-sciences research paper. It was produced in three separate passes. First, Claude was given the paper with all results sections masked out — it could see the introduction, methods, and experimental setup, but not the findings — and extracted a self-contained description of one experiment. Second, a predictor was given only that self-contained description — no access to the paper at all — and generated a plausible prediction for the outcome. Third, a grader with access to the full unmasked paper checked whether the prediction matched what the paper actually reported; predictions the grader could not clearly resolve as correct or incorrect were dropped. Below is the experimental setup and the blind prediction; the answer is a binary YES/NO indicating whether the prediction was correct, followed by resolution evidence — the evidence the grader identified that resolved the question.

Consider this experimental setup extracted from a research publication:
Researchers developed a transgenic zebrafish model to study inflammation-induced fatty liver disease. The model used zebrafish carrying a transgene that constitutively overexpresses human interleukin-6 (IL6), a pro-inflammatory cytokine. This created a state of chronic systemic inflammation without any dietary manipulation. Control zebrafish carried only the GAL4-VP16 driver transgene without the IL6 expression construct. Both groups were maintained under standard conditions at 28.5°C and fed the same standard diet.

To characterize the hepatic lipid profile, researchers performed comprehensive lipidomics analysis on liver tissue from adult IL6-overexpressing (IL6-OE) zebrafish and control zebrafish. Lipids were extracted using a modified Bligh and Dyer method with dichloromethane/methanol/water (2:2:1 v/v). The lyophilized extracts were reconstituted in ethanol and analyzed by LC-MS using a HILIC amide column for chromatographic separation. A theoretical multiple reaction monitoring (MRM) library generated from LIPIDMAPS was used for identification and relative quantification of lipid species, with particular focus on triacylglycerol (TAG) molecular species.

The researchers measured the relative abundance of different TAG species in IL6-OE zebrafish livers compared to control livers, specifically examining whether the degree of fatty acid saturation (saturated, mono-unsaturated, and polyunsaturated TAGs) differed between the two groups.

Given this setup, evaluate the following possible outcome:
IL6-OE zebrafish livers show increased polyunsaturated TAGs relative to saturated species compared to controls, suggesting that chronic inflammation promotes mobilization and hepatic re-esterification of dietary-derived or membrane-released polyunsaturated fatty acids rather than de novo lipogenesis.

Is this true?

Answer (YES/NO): NO